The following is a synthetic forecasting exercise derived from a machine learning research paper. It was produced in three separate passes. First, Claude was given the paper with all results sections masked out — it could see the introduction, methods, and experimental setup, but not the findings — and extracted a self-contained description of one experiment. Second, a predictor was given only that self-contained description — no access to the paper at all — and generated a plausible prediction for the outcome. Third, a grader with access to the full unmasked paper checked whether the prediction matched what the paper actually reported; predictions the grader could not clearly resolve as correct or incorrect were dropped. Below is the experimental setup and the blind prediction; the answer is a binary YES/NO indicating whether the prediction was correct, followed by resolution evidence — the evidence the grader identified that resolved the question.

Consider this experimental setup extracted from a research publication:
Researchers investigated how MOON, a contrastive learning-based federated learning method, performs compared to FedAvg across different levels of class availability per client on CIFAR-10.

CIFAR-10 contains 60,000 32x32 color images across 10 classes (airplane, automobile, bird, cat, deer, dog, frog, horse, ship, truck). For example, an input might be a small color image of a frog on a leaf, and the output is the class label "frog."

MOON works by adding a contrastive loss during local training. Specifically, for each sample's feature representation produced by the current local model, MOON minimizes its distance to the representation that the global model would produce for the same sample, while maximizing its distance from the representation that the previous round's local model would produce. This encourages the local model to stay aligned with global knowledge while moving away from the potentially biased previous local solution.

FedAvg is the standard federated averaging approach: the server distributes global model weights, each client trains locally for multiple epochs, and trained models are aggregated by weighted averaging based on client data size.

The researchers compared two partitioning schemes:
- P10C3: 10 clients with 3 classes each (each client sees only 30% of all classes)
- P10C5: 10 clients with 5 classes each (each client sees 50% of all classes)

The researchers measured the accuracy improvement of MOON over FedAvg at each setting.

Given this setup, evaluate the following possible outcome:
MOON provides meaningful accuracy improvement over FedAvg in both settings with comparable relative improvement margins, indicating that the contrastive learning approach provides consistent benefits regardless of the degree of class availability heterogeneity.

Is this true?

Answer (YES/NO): NO